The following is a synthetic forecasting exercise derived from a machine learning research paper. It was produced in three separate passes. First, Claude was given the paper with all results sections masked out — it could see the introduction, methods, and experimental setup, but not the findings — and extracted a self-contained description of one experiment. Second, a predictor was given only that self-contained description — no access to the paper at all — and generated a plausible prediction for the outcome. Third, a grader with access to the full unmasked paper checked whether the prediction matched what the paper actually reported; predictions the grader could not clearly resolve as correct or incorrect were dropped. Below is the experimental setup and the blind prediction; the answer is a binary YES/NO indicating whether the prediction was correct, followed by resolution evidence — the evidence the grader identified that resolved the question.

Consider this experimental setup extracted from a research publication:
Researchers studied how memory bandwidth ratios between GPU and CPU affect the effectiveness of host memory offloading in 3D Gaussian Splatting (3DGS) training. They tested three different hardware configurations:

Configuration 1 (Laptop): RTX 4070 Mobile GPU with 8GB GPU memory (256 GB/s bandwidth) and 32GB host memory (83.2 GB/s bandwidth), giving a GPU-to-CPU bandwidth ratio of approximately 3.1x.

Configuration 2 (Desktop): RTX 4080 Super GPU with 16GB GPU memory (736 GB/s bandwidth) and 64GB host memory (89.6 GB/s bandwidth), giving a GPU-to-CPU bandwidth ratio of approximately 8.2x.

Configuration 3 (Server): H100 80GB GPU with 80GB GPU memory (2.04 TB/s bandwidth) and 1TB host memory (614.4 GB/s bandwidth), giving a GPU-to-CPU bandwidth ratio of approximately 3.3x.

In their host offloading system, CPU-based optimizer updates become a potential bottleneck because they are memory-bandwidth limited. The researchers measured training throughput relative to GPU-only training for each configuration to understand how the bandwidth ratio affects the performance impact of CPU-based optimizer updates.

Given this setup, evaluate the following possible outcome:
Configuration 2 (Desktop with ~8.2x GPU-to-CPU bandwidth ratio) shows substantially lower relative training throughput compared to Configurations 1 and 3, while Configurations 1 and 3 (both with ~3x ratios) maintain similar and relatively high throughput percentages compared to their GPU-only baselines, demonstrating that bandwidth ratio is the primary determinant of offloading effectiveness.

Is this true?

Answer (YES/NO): NO